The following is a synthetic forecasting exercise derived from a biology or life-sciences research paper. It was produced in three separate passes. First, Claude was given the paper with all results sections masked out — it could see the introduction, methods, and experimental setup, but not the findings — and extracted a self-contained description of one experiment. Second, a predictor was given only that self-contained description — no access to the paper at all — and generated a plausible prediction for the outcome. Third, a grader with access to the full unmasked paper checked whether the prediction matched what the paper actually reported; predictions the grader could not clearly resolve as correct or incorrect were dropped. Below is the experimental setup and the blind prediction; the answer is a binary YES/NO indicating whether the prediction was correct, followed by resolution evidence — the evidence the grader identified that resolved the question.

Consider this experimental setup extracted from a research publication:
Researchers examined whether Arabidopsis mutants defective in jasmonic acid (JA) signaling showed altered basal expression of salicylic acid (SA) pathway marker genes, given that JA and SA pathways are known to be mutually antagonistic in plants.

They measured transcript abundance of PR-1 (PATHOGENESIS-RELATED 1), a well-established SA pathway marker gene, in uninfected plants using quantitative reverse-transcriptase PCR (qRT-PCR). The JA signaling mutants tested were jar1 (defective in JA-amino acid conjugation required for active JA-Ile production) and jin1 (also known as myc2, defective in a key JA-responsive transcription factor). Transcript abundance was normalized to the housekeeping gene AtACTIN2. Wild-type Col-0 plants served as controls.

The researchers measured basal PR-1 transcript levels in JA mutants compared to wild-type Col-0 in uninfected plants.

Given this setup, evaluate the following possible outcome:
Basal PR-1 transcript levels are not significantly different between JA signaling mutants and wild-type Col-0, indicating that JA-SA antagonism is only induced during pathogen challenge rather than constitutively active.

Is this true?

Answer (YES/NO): NO